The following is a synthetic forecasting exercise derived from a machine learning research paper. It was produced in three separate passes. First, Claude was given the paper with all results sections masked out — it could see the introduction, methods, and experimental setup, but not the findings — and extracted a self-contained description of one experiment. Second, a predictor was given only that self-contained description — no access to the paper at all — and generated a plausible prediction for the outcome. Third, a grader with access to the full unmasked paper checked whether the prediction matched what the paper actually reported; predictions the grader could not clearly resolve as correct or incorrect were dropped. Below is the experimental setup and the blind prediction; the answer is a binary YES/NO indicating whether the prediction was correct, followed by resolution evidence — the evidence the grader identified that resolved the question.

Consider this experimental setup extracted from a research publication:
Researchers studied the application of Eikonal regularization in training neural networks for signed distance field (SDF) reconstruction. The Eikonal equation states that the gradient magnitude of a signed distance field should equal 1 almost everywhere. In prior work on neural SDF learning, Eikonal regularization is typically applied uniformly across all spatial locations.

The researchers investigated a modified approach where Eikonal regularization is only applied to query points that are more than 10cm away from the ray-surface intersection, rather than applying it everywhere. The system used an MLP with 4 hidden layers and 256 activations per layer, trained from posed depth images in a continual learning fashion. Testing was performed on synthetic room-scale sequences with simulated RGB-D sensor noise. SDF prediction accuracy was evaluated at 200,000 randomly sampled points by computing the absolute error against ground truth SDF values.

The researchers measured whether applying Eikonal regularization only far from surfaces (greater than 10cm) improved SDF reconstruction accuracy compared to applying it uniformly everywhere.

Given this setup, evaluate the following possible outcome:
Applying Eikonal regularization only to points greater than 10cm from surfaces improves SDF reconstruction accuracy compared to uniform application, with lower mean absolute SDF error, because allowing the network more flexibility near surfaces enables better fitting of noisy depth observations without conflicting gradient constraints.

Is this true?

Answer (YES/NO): YES